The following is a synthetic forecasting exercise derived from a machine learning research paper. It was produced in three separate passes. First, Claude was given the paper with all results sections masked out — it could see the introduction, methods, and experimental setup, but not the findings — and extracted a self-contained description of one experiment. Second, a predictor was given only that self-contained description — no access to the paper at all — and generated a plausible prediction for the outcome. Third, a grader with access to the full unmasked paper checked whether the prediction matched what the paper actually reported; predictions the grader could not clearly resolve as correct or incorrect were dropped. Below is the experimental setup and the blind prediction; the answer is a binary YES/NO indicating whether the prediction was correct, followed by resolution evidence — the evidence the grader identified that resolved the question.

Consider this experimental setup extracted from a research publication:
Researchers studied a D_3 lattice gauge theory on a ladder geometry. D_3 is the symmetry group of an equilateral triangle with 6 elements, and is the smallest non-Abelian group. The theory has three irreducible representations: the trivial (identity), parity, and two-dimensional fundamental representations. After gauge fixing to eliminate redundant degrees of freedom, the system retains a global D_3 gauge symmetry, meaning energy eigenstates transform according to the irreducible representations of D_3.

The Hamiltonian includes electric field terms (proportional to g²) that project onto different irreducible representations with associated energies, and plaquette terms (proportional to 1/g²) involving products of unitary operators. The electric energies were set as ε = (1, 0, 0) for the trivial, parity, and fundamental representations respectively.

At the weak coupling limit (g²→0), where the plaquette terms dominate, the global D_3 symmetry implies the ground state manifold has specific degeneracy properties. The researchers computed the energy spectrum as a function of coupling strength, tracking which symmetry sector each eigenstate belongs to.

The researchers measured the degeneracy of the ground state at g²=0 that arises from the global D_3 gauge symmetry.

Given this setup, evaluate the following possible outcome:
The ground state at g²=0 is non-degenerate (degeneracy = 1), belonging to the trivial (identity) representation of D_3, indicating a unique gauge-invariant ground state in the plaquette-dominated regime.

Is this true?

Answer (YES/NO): NO